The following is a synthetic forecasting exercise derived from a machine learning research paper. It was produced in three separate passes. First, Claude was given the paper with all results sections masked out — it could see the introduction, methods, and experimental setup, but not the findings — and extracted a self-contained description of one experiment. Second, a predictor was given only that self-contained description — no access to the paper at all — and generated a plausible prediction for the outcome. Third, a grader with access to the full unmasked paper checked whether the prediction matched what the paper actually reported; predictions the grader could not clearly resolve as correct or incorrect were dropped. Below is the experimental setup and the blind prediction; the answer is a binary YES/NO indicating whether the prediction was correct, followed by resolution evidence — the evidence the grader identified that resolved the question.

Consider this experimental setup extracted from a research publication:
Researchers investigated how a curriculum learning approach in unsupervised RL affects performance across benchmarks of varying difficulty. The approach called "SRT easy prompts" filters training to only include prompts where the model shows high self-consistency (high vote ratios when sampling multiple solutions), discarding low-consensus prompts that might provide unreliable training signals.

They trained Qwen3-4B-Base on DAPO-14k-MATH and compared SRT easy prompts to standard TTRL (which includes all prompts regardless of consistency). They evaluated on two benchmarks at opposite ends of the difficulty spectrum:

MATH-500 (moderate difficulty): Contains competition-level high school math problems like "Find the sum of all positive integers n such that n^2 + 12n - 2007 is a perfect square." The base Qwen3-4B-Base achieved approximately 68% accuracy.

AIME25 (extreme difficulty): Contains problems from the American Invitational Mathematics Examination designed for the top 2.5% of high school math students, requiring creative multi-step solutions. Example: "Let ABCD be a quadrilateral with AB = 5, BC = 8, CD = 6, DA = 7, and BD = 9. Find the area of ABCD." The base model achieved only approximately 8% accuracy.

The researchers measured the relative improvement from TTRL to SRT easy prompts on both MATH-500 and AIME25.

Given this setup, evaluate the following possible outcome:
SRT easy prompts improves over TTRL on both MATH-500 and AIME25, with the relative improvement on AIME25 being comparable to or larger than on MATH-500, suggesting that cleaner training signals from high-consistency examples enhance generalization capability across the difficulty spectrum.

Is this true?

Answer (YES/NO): NO